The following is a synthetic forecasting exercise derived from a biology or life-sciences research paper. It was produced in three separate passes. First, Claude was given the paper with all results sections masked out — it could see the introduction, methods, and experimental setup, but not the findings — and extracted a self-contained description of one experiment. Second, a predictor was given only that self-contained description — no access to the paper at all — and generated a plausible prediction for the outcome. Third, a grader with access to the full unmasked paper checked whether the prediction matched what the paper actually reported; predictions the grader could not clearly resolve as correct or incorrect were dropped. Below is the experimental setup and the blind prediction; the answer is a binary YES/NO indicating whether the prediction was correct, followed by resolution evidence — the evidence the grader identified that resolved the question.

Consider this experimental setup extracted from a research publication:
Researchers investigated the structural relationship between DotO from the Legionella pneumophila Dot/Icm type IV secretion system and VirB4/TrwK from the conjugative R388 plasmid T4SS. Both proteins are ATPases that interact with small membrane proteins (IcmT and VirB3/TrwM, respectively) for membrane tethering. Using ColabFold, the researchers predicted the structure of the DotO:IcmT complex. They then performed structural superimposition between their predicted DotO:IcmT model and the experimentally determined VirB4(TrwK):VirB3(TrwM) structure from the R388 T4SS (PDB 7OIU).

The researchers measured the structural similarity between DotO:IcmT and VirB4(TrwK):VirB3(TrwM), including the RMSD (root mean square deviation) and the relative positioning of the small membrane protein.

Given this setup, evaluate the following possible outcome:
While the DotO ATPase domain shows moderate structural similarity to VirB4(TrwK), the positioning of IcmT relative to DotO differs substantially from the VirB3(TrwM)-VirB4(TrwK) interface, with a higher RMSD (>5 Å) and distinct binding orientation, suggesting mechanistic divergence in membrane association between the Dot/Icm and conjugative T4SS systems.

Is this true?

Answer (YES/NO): NO